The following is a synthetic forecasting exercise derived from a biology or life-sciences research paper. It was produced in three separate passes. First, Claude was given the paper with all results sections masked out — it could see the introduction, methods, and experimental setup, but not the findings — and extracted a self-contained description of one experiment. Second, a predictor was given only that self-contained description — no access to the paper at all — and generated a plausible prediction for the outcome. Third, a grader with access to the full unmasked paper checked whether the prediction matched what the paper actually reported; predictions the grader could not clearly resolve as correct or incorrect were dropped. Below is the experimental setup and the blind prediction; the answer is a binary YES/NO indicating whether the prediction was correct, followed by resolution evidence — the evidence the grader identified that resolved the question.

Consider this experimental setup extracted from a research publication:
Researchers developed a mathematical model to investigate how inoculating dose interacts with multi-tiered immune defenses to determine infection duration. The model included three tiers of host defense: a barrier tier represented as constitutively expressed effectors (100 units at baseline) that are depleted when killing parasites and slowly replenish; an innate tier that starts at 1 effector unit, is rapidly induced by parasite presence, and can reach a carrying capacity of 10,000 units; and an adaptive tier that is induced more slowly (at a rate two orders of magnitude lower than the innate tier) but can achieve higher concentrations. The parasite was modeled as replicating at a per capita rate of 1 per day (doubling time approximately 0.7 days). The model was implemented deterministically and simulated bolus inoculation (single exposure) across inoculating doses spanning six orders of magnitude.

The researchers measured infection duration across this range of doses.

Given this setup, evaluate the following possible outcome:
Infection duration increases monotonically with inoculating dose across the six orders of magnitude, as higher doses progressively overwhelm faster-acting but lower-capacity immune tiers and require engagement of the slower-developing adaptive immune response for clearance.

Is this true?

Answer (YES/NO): NO